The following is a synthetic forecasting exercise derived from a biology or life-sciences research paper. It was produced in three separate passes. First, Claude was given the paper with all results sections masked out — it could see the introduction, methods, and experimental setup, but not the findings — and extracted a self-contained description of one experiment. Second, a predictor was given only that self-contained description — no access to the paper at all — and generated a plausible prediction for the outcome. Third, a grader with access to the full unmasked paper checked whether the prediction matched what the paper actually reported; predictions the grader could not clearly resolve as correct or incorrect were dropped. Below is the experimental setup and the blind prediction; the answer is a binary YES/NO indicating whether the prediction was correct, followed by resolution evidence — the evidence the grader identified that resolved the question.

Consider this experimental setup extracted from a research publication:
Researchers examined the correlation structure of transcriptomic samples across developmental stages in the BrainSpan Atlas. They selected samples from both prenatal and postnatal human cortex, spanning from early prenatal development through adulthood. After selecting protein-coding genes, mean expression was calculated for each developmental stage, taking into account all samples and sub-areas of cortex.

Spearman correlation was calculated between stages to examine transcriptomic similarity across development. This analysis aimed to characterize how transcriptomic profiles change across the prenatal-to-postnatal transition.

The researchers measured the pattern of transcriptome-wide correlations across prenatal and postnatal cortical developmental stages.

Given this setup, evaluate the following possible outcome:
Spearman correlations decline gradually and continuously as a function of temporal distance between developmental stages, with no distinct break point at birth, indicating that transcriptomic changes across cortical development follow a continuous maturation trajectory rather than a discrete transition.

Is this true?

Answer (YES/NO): NO